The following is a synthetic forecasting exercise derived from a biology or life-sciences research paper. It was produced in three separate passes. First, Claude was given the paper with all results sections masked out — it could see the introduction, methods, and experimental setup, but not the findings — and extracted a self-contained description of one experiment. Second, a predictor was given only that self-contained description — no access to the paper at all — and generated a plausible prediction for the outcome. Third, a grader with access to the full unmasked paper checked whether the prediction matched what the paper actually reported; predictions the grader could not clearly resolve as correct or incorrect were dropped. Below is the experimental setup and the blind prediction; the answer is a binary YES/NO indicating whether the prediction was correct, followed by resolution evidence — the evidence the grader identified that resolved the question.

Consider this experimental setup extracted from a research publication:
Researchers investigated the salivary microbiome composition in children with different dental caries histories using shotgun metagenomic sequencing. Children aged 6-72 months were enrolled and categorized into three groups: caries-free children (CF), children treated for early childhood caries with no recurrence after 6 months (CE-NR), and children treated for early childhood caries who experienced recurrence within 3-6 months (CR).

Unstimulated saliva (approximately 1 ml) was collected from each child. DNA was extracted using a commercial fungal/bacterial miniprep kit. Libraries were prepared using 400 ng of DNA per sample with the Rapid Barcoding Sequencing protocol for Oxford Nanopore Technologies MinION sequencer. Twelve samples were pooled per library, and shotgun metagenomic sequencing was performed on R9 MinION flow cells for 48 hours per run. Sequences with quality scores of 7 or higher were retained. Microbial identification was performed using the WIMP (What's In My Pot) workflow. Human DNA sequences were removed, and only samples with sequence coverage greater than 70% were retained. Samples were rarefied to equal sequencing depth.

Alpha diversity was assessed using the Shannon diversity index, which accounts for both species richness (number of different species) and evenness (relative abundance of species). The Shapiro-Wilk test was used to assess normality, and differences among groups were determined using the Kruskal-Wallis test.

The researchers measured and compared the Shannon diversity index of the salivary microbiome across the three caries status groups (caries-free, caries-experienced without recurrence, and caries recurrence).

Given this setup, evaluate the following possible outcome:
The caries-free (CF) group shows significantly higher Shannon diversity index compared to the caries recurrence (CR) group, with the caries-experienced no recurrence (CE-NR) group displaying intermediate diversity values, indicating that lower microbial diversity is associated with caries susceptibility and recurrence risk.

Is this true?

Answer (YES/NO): NO